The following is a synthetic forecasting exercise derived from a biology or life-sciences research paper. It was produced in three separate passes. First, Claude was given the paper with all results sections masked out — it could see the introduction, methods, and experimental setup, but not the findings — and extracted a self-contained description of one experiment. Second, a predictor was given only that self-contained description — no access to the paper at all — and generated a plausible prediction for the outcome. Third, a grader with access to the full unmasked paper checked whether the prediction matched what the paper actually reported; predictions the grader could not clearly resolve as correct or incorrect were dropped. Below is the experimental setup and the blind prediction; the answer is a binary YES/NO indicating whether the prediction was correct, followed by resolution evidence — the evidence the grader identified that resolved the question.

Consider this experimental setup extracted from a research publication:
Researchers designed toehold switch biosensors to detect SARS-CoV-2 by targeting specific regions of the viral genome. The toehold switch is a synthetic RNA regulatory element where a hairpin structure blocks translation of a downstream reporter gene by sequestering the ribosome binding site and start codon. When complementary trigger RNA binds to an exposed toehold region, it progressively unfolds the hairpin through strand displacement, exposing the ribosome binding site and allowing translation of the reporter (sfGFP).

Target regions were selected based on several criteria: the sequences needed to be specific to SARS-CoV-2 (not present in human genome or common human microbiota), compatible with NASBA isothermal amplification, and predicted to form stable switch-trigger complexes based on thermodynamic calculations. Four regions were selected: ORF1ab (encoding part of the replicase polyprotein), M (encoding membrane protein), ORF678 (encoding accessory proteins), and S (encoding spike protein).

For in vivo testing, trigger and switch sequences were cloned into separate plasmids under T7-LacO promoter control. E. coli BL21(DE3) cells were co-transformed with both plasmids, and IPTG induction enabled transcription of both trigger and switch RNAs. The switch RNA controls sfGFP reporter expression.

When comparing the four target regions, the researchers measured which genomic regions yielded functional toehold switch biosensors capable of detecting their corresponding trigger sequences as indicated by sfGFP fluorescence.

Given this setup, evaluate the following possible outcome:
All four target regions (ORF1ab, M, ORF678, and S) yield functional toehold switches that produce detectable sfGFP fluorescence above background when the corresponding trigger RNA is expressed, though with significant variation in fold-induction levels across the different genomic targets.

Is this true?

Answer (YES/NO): NO